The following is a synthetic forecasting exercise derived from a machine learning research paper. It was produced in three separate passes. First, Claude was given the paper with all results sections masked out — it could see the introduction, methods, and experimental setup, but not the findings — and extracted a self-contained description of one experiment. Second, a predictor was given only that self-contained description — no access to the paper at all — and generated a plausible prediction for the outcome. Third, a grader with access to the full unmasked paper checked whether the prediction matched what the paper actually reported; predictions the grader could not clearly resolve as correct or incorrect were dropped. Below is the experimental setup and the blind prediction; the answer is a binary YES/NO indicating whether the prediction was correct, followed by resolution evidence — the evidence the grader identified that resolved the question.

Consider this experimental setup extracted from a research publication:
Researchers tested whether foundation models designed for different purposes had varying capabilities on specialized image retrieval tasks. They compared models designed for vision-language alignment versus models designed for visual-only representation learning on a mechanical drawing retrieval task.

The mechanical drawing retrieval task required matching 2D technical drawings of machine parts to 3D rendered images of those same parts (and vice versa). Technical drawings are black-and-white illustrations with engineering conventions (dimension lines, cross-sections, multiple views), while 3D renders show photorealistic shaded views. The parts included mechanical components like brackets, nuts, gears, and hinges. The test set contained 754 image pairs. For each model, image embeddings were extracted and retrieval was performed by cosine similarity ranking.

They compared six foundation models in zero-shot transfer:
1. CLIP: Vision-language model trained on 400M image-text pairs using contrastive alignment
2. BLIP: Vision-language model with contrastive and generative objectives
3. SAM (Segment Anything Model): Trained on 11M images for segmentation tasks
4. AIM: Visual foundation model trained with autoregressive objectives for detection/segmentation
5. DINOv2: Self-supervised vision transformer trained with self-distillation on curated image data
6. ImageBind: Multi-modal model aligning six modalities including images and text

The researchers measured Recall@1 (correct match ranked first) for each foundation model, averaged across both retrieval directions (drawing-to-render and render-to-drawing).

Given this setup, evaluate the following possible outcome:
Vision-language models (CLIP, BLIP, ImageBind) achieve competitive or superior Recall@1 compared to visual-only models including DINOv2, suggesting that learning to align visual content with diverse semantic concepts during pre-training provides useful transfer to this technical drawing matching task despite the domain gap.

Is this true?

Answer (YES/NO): NO